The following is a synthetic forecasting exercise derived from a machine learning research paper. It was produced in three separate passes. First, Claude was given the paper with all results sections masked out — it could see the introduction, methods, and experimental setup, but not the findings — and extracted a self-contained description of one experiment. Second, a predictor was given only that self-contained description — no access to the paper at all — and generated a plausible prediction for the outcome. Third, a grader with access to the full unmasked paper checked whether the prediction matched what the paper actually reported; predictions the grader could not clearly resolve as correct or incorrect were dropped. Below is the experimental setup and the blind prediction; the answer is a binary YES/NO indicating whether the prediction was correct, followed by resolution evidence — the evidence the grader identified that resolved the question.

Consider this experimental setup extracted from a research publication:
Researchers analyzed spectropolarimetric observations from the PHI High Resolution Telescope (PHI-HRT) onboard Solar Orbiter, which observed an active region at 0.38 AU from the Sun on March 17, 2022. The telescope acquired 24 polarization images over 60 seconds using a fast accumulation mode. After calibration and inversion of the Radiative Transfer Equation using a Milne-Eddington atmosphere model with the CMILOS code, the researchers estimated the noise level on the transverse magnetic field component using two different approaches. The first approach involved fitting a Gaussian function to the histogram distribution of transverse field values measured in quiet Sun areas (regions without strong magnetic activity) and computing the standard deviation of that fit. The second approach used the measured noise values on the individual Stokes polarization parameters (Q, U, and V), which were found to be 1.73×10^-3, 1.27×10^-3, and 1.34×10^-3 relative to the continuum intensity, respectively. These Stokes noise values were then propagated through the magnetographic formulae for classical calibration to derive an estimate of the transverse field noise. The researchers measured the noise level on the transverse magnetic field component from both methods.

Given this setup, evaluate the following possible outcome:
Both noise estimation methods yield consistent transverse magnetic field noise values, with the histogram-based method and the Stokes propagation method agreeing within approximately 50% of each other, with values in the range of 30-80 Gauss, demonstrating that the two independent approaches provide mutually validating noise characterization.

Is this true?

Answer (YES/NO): NO